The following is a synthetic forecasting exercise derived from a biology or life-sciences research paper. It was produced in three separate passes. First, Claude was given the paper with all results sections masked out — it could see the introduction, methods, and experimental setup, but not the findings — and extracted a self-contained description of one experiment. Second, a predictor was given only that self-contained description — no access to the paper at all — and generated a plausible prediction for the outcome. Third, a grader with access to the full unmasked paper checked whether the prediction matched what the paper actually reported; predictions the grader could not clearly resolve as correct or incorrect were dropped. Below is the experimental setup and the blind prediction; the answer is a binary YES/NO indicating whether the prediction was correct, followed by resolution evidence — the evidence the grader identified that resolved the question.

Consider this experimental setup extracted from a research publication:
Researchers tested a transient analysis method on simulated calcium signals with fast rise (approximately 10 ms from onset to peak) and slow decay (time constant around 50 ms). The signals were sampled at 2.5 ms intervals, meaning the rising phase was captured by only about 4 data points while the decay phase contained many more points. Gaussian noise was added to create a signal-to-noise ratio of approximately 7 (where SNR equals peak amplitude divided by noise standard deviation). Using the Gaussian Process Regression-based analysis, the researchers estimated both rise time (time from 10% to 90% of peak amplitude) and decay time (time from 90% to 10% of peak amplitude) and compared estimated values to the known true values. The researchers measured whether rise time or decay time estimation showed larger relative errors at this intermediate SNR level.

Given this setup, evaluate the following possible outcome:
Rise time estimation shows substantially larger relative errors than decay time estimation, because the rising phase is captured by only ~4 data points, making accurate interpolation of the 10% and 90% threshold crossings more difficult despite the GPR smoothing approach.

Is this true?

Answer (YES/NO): YES